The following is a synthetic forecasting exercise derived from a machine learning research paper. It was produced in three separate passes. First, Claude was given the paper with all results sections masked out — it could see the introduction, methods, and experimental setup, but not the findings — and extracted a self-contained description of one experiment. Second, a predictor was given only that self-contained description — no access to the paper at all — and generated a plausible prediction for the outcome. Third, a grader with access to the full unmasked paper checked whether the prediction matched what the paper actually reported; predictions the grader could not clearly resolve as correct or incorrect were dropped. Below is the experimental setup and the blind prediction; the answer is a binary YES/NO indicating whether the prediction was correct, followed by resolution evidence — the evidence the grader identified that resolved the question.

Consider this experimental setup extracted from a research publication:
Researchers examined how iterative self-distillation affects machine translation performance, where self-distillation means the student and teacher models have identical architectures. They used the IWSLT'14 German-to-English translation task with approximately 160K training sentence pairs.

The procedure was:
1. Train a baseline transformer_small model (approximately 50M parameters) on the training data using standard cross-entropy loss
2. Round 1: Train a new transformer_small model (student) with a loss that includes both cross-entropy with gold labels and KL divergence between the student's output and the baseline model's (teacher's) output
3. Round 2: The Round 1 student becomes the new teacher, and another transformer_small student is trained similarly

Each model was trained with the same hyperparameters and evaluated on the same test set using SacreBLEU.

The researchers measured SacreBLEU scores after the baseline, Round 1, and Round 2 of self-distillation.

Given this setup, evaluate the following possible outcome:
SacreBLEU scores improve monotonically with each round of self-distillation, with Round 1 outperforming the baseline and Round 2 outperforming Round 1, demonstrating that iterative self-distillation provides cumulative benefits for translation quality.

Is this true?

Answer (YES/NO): YES